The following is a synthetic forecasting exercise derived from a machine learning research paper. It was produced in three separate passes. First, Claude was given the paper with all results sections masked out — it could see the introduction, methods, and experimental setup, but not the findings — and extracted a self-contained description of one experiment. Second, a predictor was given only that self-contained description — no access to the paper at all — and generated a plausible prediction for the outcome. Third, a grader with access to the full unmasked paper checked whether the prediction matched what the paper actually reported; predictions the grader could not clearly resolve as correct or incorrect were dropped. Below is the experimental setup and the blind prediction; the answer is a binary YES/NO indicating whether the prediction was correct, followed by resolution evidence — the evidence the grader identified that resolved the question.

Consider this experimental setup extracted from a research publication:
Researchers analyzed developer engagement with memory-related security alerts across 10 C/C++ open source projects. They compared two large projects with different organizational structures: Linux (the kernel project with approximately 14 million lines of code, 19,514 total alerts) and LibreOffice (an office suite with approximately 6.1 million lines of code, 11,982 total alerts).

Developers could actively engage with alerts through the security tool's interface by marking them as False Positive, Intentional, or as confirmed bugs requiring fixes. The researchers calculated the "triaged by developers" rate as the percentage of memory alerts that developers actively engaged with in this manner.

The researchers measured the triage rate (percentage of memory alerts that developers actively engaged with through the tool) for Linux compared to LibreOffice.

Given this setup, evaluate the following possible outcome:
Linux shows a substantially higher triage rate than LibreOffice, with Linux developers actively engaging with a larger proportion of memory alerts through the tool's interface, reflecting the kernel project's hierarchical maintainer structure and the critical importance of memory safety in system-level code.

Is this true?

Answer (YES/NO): NO